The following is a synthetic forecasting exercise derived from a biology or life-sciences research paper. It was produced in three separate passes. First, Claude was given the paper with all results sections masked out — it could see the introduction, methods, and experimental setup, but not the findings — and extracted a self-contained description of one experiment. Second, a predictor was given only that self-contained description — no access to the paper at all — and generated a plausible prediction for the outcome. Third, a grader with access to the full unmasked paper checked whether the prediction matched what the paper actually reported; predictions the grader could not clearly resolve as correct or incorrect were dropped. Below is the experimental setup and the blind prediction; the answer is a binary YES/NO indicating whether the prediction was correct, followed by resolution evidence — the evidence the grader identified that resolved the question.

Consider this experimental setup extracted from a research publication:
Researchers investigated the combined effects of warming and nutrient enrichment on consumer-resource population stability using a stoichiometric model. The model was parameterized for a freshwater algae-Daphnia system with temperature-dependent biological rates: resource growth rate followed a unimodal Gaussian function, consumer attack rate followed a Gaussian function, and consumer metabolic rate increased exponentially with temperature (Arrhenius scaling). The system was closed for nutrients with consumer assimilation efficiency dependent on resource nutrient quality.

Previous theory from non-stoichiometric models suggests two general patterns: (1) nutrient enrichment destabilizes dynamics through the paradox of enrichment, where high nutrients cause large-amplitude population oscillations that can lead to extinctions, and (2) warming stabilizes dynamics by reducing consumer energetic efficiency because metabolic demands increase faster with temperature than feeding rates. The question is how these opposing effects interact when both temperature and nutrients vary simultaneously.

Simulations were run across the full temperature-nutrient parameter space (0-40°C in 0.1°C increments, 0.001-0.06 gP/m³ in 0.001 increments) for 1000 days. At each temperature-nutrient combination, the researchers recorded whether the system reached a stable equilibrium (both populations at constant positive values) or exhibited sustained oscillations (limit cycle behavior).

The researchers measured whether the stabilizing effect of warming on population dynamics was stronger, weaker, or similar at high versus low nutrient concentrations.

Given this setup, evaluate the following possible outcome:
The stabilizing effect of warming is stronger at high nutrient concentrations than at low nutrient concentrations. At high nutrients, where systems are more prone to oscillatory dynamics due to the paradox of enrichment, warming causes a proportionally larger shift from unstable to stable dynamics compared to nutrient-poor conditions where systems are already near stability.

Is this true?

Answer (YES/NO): NO